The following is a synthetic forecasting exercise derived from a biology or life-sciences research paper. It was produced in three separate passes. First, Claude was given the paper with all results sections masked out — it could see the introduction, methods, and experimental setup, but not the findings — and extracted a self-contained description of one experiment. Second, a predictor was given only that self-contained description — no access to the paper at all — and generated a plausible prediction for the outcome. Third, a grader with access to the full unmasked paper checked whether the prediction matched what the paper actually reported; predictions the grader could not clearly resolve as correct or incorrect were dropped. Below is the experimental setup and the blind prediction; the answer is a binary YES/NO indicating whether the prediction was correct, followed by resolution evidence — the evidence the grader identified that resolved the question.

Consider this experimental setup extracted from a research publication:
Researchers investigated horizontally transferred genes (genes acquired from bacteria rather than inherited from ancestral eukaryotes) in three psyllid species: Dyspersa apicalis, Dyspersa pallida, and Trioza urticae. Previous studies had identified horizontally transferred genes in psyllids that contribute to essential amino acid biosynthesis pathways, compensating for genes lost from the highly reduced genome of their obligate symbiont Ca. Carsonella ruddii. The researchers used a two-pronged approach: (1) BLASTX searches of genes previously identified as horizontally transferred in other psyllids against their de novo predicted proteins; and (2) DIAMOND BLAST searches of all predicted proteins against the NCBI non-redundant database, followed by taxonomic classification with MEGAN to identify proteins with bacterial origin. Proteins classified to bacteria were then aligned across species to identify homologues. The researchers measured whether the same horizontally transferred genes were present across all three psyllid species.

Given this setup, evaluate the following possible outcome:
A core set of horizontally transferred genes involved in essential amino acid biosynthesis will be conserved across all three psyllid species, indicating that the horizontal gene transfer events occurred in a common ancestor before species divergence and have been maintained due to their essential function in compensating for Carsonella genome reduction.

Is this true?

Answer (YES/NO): YES